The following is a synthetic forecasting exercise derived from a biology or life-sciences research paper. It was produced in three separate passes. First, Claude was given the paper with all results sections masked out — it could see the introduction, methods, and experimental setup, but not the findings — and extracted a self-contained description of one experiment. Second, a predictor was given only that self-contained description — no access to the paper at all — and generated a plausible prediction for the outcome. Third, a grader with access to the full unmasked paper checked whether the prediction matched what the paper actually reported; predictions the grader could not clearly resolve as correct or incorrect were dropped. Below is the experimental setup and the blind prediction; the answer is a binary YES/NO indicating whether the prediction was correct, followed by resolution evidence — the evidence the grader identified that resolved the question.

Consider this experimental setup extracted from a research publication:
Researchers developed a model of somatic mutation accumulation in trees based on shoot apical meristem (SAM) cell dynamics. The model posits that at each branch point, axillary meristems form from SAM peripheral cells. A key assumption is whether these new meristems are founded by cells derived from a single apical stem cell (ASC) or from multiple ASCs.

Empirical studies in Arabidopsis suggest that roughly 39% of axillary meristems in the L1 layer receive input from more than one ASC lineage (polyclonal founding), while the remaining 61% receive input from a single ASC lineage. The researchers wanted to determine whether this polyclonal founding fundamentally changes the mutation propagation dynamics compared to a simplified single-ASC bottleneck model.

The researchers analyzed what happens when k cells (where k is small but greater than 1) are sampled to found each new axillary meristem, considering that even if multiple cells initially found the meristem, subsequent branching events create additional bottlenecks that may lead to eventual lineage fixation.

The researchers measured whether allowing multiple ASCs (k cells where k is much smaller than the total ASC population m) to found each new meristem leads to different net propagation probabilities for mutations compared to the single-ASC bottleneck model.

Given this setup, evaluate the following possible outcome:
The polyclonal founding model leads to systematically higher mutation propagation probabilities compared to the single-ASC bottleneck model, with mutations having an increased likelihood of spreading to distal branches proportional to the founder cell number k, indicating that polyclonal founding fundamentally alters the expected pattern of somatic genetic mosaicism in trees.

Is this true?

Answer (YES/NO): NO